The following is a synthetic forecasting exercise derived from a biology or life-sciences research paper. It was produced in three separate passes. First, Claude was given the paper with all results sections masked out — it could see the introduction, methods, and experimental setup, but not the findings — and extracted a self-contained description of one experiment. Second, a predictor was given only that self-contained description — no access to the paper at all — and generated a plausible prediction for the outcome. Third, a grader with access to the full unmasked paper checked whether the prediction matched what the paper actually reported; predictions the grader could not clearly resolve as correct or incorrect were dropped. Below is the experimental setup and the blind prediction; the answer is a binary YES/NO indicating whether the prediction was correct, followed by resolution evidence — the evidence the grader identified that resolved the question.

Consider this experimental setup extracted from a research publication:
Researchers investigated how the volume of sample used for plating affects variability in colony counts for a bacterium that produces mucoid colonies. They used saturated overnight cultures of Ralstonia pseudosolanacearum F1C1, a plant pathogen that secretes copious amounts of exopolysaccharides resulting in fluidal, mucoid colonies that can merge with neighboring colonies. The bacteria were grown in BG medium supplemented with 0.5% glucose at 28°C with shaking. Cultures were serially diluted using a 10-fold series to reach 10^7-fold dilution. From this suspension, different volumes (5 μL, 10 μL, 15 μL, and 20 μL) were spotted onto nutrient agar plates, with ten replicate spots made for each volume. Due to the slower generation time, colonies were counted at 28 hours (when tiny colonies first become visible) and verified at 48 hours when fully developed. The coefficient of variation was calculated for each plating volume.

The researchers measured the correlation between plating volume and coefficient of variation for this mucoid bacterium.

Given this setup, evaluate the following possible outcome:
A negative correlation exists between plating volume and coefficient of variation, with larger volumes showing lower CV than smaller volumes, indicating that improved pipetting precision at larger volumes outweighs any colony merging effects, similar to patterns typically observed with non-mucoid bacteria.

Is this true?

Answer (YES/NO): YES